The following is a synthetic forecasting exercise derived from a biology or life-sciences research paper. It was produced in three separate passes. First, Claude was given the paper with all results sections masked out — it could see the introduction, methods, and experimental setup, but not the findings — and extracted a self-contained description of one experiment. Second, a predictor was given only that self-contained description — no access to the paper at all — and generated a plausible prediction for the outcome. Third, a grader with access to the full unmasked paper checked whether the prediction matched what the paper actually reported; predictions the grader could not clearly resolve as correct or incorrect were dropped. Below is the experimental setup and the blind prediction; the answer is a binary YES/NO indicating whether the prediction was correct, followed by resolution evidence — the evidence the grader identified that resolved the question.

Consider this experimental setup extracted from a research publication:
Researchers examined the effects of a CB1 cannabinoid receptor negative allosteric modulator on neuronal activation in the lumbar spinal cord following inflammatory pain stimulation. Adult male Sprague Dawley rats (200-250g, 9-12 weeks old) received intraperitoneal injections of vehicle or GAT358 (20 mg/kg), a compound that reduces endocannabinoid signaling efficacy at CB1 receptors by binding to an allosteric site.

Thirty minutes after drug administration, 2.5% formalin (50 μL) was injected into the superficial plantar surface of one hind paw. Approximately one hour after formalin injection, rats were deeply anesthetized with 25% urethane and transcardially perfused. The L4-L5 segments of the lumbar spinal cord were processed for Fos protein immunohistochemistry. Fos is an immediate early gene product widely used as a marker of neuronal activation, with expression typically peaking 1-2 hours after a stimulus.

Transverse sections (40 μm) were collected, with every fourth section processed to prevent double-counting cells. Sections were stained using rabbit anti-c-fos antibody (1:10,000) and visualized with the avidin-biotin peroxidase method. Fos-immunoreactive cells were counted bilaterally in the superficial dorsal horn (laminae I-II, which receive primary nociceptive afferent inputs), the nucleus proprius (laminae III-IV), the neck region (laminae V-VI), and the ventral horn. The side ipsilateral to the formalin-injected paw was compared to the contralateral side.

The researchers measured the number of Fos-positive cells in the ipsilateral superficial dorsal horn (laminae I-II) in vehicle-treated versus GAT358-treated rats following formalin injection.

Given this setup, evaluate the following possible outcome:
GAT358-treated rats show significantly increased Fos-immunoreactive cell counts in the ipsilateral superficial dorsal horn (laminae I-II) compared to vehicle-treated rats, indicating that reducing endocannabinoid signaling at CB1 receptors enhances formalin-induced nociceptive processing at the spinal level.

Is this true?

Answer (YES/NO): NO